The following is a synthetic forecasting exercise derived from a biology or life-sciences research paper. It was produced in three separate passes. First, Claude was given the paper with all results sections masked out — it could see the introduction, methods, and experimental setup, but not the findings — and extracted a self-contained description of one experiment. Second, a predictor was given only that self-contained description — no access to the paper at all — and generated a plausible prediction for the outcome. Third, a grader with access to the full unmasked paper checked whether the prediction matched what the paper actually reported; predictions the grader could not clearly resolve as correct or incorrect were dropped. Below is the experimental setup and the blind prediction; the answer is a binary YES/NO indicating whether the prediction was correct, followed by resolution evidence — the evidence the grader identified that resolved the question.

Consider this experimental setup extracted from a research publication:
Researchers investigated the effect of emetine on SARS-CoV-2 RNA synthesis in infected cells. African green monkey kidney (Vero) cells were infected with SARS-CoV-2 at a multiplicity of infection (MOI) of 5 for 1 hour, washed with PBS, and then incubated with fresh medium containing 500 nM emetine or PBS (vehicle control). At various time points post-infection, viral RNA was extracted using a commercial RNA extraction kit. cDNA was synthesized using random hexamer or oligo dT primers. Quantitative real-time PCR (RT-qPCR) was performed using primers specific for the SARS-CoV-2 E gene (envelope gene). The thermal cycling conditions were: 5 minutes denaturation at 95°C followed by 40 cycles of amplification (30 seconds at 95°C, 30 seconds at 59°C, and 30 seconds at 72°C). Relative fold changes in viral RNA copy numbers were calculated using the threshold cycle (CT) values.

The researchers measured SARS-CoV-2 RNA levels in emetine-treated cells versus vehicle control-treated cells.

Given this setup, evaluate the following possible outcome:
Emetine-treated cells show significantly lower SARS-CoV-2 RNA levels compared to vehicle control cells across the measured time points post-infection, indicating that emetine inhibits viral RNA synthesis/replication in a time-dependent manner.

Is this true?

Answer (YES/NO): NO